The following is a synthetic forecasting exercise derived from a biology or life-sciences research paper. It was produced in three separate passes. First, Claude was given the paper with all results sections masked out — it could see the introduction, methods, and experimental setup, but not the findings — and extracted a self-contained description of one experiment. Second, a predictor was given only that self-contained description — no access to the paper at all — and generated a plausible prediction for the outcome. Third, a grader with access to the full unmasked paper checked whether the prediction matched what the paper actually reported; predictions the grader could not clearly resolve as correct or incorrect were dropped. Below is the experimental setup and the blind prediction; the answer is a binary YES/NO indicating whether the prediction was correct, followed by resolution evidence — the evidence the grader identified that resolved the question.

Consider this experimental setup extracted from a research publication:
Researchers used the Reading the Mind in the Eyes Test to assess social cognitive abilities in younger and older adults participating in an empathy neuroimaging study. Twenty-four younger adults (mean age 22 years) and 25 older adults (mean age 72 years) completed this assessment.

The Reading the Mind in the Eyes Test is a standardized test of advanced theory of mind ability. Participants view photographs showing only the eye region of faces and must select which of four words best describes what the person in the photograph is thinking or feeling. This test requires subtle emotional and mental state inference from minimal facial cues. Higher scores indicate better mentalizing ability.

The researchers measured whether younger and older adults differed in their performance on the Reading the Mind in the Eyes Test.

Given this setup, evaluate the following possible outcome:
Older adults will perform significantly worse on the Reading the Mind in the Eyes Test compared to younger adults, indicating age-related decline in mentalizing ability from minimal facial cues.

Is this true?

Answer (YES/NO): NO